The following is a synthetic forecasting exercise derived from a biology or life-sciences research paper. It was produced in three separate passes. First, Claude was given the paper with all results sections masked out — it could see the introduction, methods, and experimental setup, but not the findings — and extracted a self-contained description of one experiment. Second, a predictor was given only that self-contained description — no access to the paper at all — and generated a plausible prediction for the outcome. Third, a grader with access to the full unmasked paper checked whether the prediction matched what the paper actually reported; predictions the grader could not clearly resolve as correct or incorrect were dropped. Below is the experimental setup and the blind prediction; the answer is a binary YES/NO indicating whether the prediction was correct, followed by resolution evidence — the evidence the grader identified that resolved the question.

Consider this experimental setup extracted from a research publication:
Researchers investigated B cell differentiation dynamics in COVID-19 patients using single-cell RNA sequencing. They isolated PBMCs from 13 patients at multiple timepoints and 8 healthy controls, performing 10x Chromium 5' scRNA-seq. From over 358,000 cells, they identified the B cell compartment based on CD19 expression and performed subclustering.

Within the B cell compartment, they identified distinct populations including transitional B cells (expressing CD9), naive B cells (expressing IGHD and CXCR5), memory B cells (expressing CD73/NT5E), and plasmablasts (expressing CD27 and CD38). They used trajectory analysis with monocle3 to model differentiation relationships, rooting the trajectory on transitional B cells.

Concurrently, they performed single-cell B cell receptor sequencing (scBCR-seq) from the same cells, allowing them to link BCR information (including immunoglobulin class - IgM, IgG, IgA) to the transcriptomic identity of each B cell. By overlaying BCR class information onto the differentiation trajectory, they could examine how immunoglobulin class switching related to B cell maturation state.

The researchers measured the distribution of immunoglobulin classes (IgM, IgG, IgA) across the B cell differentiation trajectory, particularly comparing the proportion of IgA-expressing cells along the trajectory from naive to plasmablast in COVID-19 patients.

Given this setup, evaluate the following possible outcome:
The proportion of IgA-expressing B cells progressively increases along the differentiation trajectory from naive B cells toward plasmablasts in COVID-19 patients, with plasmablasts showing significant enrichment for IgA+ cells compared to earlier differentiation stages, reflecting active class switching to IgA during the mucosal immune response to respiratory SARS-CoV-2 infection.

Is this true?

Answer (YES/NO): NO